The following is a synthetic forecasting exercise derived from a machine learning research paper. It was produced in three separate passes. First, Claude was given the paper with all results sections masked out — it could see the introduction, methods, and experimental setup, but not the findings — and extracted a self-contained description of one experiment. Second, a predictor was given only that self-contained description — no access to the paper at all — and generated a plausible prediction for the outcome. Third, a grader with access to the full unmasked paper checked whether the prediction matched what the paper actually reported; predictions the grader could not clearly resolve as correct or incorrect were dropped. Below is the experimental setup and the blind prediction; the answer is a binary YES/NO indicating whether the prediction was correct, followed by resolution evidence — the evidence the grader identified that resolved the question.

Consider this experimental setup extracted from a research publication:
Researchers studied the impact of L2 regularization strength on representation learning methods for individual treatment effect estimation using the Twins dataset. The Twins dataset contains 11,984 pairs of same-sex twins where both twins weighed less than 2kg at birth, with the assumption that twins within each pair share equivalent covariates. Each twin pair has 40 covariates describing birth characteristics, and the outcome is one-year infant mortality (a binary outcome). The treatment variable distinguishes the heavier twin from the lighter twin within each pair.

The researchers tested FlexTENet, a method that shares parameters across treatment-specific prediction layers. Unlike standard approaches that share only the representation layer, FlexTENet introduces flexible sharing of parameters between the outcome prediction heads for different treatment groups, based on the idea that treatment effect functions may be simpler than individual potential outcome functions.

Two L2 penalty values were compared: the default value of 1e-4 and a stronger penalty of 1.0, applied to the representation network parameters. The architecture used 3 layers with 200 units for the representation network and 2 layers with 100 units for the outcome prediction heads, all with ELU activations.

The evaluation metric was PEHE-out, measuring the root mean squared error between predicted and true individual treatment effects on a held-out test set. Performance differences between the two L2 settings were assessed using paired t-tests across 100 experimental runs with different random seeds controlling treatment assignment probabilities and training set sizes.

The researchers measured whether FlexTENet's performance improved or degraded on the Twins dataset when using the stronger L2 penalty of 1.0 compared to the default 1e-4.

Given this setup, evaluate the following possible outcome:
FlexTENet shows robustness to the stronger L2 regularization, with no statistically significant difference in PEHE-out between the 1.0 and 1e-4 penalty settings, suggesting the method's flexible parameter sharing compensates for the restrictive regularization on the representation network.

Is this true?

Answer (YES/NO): NO